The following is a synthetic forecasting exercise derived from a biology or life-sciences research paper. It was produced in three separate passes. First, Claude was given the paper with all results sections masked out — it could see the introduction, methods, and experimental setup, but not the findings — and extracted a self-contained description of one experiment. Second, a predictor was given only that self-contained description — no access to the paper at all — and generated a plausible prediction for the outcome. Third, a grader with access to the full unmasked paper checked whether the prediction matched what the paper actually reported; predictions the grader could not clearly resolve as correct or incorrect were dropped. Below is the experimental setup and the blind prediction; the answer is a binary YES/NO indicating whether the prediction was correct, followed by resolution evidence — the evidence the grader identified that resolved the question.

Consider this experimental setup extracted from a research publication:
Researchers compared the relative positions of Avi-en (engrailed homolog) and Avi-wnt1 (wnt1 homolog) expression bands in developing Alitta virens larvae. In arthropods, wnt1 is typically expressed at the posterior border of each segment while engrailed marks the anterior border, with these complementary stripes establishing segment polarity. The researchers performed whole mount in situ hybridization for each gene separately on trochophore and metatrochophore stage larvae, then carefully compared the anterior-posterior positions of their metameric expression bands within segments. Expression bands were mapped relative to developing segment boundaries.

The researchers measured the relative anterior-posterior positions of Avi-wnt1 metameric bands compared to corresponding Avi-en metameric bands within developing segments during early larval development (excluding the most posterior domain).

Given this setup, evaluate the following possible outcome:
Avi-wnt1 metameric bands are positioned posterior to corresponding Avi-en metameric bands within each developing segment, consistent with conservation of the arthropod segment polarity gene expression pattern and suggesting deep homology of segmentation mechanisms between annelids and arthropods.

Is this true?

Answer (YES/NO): NO